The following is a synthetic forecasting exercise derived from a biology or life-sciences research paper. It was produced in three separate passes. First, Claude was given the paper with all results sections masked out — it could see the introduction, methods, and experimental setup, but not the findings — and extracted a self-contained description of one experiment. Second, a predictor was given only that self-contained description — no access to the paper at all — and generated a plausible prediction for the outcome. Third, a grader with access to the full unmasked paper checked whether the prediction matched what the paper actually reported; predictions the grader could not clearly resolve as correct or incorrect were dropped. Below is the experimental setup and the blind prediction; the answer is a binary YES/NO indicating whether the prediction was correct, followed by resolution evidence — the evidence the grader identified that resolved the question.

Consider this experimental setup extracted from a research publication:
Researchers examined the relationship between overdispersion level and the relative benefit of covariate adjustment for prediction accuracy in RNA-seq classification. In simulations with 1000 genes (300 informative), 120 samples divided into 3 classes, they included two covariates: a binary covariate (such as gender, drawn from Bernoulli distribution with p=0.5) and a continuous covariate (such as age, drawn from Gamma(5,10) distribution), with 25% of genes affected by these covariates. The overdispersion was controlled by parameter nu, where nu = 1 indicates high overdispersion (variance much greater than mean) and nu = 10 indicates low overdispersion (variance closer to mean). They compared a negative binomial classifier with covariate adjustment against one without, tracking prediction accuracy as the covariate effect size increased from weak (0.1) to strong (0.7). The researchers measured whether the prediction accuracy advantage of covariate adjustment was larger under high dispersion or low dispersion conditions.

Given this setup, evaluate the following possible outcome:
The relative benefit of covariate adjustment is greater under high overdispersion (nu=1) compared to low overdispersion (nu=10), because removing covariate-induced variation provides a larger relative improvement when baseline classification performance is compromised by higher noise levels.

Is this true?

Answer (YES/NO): YES